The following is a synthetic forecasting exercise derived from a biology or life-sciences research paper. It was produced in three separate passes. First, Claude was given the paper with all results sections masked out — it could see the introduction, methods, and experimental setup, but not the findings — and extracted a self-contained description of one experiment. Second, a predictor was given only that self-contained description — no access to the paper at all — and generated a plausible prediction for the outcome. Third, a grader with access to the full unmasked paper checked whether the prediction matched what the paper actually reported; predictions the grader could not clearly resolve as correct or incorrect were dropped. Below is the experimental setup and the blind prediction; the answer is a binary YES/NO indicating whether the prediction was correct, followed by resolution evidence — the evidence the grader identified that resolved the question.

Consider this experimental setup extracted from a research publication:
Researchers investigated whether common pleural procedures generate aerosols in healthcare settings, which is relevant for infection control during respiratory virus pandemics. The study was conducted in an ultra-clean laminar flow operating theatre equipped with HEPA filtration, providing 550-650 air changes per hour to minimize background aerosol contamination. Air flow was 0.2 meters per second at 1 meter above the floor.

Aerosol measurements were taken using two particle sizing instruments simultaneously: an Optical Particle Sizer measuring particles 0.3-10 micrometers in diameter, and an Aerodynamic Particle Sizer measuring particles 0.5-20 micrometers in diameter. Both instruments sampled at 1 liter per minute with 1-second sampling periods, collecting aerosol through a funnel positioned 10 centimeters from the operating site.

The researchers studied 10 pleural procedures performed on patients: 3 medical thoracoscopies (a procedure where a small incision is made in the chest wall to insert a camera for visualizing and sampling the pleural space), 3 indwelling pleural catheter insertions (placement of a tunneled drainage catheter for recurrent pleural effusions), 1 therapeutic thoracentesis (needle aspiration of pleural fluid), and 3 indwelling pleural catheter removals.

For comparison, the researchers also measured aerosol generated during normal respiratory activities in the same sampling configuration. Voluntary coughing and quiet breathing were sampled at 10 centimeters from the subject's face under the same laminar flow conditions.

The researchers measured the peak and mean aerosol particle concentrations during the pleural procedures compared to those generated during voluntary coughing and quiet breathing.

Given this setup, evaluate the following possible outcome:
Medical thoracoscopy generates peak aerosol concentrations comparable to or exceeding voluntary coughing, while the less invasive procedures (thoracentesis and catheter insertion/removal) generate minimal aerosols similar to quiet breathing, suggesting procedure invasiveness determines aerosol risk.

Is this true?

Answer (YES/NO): NO